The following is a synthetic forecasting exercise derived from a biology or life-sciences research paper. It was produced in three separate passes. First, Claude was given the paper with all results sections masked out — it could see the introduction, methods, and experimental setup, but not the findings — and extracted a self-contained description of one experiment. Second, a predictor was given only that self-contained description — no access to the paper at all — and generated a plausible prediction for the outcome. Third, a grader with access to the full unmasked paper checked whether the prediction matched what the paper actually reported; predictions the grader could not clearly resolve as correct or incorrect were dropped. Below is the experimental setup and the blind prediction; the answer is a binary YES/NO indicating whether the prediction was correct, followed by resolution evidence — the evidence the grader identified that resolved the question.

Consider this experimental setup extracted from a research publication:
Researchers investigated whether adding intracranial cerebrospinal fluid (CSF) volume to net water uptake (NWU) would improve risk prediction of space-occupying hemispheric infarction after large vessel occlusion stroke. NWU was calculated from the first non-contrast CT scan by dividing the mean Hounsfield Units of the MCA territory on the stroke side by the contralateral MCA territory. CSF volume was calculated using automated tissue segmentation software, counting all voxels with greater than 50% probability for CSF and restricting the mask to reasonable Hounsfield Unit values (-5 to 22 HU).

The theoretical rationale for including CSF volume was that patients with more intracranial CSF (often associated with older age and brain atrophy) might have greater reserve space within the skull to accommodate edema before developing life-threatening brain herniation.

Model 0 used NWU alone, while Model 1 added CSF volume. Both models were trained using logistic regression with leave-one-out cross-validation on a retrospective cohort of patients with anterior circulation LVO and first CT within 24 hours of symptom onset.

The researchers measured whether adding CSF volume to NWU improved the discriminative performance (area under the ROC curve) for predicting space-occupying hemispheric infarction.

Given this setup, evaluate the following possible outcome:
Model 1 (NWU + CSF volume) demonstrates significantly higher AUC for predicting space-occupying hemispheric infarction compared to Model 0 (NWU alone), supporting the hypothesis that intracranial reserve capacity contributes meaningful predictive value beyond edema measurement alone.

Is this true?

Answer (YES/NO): YES